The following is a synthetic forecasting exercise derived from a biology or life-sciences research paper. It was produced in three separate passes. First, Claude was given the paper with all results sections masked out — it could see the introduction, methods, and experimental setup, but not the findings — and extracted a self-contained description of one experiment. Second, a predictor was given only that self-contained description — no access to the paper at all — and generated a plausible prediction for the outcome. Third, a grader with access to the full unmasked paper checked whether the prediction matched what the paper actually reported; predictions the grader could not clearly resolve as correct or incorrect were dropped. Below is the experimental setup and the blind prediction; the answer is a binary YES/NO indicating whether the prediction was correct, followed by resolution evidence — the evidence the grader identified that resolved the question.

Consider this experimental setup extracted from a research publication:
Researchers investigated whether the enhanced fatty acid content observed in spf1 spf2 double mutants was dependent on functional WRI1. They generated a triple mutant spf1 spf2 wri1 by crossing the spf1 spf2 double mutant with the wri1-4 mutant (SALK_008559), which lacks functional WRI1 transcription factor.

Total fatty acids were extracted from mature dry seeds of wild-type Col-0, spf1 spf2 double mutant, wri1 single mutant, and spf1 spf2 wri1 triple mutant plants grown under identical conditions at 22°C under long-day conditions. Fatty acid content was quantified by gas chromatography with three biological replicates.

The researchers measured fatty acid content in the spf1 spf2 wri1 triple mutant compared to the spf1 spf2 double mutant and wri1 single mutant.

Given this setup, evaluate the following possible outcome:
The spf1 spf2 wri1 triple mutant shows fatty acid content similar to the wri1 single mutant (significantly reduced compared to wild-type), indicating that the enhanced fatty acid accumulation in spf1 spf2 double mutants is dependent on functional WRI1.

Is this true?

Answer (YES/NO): YES